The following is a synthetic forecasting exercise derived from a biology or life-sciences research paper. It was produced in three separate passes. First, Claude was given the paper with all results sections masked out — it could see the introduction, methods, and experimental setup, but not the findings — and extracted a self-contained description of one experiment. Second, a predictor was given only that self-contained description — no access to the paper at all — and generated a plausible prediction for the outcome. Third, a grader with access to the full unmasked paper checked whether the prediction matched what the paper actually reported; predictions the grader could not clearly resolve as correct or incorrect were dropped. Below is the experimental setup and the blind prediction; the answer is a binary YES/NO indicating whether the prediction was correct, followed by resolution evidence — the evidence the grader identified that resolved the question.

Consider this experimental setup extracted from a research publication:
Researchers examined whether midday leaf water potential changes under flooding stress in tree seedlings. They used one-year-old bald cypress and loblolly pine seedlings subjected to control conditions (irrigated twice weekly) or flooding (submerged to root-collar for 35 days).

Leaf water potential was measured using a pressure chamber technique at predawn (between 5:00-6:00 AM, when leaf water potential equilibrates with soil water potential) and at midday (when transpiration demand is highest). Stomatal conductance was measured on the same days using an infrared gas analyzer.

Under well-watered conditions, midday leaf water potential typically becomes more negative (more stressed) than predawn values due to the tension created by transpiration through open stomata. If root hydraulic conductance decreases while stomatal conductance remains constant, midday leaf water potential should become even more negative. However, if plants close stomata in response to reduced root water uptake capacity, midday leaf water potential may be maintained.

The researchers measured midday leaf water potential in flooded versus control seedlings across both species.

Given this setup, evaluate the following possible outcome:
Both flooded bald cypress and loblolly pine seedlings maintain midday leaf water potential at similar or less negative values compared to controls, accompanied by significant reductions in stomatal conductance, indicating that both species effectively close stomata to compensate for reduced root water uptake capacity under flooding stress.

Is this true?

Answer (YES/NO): NO